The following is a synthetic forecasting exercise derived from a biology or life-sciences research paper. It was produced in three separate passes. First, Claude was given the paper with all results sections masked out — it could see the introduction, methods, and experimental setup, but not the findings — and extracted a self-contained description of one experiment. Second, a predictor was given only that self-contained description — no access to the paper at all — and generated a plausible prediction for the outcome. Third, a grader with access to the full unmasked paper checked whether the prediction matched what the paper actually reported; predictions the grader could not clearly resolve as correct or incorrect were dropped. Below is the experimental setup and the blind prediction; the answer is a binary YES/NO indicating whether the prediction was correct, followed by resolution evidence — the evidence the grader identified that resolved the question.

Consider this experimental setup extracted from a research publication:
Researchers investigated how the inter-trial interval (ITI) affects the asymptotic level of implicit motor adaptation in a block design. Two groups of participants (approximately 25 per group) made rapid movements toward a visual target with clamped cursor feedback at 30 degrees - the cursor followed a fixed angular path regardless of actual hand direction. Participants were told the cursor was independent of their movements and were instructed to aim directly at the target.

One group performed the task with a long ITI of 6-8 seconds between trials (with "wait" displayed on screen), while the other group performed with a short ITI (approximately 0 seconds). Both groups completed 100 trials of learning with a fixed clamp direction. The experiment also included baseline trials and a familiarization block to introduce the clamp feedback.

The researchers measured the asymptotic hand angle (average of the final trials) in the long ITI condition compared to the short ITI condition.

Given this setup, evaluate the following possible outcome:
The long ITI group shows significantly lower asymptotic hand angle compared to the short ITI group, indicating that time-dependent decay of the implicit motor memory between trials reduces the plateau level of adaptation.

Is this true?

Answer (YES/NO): NO